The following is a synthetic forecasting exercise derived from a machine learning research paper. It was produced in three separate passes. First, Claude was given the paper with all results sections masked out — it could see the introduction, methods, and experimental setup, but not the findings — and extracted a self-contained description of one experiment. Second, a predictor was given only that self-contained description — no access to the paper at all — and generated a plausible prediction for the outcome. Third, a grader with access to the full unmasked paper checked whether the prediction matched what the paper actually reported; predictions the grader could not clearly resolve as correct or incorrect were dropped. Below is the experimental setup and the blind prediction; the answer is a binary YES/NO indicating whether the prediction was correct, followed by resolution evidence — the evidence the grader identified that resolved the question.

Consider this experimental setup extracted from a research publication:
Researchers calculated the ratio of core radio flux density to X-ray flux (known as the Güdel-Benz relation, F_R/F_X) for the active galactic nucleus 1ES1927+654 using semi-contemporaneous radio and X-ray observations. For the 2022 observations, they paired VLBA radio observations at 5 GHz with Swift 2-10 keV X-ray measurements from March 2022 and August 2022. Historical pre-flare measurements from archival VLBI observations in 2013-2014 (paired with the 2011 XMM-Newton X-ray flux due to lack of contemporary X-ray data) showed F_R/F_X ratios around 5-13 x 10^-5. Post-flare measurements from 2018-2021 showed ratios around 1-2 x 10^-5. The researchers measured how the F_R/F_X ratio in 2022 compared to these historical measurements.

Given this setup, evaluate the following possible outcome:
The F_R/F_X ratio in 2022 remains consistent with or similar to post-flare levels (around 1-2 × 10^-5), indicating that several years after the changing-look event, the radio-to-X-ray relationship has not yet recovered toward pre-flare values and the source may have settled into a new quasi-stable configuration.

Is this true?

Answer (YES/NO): YES